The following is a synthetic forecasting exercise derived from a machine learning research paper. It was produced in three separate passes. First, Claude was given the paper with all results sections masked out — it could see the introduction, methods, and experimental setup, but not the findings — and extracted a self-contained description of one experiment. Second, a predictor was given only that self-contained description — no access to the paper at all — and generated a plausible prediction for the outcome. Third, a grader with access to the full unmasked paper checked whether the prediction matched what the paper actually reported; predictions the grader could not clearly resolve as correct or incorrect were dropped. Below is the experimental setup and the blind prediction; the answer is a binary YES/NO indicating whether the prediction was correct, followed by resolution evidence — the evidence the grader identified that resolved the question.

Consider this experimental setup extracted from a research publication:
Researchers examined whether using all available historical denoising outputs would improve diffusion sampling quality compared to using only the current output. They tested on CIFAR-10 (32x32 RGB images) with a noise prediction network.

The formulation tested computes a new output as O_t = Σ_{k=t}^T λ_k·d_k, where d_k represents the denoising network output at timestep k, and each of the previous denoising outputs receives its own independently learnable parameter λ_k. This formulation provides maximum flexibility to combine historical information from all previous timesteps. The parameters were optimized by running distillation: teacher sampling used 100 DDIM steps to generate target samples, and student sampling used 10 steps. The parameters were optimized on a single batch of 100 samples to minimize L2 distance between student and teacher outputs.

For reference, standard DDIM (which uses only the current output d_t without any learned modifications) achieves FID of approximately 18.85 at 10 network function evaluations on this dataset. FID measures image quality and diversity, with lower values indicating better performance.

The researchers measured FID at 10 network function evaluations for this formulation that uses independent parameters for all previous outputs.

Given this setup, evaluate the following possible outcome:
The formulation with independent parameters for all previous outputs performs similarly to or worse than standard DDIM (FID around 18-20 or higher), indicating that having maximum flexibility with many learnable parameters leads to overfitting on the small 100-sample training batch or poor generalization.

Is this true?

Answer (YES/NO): NO